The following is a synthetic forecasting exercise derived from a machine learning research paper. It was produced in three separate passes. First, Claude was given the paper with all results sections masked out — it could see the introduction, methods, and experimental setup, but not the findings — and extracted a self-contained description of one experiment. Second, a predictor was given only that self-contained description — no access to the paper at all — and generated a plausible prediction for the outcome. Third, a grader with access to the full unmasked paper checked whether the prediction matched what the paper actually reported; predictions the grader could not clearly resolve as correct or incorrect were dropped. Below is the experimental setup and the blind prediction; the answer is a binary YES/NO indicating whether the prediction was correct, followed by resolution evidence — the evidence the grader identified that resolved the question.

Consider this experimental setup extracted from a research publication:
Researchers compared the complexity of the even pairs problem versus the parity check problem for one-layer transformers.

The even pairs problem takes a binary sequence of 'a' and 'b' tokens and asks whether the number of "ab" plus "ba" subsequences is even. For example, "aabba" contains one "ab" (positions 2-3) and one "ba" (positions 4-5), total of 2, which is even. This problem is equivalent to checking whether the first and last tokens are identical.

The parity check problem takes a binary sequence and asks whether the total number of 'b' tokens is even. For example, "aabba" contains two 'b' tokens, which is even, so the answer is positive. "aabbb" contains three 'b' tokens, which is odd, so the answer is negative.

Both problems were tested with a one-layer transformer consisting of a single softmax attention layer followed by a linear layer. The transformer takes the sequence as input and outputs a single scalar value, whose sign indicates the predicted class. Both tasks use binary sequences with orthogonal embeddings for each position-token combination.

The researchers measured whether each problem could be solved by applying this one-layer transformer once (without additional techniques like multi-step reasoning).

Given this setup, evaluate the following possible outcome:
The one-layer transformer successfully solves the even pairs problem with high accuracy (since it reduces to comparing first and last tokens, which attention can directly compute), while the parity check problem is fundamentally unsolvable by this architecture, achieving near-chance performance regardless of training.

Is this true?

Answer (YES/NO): YES